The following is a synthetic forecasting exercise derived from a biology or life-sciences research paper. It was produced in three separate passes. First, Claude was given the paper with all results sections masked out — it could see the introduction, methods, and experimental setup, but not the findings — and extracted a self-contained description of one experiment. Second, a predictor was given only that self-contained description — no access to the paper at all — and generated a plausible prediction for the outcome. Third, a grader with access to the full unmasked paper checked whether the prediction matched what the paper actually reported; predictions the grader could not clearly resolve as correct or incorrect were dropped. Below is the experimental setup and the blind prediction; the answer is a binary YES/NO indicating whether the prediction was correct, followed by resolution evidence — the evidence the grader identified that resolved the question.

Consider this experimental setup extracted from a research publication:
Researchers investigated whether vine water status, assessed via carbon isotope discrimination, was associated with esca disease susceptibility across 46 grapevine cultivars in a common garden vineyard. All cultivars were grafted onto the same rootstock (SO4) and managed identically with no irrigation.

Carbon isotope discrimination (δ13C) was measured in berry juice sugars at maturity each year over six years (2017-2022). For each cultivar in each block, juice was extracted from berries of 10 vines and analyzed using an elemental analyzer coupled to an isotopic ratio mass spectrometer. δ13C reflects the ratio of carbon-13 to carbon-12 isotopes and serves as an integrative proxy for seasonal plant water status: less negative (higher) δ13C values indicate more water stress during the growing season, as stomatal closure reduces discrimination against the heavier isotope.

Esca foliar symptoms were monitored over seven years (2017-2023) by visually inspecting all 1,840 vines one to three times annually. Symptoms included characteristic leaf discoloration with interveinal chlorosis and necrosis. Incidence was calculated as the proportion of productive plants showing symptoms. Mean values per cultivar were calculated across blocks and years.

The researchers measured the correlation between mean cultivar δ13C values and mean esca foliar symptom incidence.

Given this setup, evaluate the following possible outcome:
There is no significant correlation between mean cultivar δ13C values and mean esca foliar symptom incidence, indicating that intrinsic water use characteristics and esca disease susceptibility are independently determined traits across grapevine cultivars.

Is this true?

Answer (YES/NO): NO